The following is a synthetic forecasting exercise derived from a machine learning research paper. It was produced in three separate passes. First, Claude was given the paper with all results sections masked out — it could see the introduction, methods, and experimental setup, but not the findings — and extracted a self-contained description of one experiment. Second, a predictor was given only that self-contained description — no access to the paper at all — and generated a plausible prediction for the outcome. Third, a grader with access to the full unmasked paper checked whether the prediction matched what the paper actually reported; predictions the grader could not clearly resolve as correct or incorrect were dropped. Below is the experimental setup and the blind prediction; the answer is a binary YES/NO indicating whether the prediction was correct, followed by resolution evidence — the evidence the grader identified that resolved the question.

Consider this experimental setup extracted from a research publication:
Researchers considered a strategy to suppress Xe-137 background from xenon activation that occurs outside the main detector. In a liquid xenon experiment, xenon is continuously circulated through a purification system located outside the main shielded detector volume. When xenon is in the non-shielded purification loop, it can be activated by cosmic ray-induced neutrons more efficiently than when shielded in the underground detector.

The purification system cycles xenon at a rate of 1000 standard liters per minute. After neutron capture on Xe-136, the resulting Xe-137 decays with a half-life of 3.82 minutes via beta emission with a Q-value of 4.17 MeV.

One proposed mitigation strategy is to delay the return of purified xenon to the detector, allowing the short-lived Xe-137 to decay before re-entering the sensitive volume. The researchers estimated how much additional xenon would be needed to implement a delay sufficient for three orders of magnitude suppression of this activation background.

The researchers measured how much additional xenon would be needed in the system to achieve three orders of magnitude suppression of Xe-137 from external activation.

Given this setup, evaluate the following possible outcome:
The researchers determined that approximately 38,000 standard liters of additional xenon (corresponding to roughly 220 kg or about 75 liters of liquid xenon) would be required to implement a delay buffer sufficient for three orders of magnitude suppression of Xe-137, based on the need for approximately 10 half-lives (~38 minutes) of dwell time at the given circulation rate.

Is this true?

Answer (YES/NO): YES